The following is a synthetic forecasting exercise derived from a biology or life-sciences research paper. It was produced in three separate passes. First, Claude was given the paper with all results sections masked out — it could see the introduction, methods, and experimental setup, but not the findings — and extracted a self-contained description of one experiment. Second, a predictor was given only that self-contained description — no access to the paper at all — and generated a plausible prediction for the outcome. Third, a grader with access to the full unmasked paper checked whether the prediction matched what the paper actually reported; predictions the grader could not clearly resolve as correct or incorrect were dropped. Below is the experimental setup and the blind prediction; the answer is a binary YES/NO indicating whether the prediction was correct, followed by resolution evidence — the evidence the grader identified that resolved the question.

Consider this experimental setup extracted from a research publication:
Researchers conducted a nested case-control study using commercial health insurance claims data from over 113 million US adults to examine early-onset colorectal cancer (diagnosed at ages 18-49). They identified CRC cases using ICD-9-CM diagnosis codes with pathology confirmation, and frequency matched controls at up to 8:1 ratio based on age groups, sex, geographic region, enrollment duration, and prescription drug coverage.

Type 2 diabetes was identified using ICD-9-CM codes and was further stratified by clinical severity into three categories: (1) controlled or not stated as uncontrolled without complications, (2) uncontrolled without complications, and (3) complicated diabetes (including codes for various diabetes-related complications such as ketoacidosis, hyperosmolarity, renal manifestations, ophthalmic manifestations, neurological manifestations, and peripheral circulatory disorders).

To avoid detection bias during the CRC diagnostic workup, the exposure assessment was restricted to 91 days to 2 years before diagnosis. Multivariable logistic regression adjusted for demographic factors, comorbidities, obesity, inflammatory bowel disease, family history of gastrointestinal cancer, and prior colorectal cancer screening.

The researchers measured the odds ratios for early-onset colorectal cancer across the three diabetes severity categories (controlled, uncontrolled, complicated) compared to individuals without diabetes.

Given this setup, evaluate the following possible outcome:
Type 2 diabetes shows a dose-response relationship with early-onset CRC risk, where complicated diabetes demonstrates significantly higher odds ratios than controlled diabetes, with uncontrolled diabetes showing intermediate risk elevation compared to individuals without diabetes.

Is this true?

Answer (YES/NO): YES